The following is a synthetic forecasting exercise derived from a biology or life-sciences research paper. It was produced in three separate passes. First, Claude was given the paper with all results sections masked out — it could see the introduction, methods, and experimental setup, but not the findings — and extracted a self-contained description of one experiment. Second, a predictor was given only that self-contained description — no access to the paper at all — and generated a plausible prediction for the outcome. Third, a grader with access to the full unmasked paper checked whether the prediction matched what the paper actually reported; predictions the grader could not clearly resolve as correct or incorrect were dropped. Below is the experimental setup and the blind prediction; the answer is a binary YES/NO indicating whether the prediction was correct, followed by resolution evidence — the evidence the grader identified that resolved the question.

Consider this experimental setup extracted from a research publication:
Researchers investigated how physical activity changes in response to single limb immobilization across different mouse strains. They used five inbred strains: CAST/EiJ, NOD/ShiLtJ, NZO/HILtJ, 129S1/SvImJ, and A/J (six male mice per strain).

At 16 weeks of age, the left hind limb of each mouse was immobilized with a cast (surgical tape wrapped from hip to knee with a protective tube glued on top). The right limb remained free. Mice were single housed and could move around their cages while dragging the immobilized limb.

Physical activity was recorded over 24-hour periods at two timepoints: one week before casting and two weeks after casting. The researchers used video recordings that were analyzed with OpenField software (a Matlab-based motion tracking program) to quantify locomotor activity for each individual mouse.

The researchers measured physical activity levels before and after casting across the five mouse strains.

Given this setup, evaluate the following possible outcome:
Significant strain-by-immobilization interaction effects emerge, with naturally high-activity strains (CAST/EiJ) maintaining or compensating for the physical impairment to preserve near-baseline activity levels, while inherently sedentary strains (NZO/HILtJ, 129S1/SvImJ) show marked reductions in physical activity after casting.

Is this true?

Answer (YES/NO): NO